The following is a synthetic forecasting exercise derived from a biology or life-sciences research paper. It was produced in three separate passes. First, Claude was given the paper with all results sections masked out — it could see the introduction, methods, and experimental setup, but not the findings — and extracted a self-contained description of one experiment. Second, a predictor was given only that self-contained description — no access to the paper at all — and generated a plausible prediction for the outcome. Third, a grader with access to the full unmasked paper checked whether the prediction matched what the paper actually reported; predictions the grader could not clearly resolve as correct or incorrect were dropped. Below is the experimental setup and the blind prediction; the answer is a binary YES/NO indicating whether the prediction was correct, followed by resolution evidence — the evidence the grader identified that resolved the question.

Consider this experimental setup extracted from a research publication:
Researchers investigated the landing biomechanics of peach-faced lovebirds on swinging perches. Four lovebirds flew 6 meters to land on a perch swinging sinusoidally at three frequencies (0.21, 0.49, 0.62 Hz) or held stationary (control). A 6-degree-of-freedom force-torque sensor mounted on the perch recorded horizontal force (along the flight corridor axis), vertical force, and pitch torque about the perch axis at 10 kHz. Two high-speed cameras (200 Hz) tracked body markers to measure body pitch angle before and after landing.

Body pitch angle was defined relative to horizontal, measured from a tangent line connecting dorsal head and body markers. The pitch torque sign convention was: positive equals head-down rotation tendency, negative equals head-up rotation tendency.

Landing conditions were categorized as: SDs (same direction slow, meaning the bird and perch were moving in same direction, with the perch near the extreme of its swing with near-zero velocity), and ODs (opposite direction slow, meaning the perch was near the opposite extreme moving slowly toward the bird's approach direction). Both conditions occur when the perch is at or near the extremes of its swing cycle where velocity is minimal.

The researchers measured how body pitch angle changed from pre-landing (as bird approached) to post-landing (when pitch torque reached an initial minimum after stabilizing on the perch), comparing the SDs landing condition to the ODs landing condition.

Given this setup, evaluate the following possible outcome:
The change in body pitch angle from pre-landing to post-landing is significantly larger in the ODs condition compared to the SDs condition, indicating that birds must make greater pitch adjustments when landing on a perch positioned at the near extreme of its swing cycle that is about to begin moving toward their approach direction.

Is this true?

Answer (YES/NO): YES